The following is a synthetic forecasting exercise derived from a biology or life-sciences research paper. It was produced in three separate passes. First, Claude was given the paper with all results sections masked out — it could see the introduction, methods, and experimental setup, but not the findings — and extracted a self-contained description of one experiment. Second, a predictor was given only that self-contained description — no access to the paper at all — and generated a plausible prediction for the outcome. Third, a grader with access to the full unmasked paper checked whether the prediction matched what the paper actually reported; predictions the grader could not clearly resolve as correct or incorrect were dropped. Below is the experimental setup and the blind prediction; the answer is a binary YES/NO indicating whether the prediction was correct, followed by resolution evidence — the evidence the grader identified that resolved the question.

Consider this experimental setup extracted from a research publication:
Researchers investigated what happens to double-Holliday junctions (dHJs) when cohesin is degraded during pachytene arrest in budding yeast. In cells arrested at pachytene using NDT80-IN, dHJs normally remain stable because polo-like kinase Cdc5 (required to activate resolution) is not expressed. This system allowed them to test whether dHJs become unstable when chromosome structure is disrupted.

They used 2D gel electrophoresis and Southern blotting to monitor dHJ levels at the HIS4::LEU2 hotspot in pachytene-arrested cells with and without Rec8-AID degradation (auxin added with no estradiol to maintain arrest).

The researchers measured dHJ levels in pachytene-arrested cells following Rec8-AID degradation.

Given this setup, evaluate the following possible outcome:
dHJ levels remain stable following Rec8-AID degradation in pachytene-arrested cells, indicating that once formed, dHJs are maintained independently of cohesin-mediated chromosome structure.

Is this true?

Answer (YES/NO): NO